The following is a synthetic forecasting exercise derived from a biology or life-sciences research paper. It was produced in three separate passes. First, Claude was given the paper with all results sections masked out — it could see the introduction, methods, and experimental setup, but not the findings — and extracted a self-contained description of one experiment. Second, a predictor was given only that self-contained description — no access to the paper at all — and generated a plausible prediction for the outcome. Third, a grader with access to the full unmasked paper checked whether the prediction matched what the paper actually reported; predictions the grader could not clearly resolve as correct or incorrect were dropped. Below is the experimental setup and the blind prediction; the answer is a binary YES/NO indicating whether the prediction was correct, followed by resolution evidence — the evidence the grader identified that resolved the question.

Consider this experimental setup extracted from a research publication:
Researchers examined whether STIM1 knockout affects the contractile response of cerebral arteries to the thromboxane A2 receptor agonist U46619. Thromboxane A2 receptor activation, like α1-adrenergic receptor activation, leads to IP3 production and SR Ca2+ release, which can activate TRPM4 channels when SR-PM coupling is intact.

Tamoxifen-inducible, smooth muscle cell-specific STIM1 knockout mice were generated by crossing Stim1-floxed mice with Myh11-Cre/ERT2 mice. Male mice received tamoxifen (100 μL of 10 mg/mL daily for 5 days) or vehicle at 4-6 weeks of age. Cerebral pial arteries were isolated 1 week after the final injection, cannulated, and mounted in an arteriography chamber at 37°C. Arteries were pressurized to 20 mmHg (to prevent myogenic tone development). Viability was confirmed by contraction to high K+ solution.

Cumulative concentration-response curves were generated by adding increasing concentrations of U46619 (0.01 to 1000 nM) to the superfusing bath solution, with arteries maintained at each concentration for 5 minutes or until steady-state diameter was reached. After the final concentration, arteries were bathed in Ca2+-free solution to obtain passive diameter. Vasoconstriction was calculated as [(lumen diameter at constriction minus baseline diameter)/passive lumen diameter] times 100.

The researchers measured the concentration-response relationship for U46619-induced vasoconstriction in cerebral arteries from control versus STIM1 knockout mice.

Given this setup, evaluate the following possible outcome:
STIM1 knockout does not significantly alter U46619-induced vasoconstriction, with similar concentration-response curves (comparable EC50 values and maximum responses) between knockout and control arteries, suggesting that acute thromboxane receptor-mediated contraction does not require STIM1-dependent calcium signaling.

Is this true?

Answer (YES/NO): NO